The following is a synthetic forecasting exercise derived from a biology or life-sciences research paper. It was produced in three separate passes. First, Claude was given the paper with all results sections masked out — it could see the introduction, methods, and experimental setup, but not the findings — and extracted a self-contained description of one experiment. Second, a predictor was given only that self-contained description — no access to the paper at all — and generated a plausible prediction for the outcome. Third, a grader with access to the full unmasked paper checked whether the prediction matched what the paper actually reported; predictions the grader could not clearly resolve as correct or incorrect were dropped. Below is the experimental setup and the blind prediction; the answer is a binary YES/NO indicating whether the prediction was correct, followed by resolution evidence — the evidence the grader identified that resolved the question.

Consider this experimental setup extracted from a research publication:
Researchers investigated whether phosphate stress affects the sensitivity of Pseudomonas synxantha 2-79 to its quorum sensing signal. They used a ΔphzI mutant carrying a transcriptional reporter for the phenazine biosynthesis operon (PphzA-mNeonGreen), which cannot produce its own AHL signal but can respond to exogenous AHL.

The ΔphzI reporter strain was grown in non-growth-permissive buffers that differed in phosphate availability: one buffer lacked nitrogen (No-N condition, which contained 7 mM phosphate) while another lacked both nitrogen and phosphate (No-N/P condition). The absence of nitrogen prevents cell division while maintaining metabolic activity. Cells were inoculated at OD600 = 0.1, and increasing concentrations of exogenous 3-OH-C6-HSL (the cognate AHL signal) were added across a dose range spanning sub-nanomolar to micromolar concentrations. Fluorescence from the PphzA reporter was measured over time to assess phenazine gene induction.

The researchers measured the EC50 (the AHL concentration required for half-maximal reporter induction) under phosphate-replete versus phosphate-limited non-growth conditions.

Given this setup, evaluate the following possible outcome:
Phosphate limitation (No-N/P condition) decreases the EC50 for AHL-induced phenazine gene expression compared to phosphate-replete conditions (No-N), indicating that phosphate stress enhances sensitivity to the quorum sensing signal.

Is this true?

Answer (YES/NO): YES